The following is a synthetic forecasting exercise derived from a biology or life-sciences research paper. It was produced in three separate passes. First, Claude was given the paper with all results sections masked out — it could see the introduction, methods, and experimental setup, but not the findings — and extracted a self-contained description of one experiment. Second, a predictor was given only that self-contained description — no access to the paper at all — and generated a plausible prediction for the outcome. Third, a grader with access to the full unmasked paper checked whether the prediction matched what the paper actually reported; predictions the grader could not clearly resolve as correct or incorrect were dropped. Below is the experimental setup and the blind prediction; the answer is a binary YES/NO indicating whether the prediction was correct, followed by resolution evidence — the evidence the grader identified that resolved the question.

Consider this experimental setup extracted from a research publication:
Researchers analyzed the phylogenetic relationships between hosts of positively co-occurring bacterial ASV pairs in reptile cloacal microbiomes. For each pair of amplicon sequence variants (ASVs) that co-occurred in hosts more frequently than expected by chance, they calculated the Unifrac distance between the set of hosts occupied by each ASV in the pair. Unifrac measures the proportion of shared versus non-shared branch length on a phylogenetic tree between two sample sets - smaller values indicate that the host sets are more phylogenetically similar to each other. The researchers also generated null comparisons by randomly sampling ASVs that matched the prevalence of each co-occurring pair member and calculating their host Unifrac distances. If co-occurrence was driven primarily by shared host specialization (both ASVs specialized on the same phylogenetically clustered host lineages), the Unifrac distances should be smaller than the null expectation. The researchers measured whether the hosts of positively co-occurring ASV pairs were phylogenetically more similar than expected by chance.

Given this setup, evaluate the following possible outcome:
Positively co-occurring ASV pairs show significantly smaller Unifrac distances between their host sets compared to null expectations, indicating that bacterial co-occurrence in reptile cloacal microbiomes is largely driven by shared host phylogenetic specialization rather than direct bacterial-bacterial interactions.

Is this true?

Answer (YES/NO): NO